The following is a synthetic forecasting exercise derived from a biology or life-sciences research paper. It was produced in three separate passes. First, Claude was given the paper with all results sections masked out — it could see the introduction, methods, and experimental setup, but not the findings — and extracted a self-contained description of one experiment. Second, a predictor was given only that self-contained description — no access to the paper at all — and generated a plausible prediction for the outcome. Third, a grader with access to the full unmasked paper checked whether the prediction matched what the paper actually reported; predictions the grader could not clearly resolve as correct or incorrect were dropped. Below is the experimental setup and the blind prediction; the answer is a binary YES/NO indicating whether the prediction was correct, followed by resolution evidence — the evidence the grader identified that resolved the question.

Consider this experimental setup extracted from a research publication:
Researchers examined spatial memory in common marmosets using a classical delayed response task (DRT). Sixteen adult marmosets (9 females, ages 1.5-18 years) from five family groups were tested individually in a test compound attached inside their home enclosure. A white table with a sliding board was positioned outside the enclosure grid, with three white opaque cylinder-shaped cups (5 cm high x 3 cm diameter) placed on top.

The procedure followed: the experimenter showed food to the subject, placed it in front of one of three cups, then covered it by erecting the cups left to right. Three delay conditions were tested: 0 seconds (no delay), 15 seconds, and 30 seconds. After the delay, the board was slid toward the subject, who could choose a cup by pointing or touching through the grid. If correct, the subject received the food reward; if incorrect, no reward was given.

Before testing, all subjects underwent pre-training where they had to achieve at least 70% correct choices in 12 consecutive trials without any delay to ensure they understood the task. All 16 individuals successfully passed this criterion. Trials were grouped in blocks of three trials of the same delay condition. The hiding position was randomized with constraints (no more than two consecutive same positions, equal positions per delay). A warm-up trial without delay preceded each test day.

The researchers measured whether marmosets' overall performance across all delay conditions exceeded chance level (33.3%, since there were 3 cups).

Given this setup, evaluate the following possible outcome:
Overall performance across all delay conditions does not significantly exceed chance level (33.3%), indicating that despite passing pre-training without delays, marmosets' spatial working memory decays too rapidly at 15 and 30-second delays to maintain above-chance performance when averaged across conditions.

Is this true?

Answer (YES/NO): NO